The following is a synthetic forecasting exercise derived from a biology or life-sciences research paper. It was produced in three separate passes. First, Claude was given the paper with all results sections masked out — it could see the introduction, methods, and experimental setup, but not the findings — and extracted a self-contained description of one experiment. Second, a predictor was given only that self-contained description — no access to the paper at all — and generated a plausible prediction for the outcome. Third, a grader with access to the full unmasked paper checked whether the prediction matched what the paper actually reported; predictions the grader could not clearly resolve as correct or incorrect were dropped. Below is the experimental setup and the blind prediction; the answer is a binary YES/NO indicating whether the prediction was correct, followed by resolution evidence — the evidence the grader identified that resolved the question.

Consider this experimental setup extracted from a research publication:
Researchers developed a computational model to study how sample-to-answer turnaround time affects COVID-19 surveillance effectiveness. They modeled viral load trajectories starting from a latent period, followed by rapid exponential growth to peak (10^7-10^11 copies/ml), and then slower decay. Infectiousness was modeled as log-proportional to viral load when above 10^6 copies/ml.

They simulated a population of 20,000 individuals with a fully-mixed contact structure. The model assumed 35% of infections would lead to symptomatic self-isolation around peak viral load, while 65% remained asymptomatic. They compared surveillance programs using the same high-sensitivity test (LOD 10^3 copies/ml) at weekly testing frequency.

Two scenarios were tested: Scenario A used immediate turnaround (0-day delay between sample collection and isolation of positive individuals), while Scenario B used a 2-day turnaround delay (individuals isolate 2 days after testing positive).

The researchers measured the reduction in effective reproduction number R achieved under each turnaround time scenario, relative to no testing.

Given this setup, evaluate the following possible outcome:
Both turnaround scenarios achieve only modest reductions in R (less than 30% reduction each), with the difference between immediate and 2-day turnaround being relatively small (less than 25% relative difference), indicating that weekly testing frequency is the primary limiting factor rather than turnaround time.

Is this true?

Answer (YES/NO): NO